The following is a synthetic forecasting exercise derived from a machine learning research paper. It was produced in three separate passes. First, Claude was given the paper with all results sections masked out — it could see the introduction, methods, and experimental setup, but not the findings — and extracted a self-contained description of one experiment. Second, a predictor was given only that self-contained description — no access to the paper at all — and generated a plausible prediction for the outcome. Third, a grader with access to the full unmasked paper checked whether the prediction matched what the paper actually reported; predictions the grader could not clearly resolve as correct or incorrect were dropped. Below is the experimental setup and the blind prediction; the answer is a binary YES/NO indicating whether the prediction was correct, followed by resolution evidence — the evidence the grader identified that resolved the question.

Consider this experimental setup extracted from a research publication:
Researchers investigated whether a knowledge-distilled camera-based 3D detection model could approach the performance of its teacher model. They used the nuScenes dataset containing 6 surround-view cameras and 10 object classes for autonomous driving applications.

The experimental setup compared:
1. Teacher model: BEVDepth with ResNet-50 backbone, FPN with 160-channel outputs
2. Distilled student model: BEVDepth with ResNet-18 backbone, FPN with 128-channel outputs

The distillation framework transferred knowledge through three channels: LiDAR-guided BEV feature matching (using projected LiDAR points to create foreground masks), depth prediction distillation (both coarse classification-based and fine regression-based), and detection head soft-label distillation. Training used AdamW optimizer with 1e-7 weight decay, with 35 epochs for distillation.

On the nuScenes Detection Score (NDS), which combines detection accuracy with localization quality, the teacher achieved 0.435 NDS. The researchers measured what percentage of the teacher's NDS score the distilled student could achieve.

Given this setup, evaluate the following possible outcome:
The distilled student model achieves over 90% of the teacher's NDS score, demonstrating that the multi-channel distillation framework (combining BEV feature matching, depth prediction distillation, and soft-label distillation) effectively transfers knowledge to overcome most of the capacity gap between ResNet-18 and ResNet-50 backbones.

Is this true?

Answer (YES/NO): YES